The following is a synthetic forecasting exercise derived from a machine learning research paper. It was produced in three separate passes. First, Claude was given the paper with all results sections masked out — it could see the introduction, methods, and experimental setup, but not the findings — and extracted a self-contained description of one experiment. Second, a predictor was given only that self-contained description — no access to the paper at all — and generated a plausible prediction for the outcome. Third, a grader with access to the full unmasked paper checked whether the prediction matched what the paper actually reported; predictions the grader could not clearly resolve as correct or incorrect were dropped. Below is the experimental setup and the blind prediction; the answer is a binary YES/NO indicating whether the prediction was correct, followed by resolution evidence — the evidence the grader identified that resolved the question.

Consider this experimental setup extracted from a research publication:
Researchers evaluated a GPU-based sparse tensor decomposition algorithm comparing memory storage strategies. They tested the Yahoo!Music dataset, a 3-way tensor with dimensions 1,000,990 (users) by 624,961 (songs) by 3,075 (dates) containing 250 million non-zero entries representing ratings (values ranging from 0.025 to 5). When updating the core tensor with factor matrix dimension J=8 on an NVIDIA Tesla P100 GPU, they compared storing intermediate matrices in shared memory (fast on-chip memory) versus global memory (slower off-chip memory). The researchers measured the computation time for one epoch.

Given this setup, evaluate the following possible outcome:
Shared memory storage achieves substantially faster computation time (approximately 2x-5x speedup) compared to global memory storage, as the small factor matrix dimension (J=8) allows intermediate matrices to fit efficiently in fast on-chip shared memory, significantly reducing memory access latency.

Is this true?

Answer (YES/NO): NO